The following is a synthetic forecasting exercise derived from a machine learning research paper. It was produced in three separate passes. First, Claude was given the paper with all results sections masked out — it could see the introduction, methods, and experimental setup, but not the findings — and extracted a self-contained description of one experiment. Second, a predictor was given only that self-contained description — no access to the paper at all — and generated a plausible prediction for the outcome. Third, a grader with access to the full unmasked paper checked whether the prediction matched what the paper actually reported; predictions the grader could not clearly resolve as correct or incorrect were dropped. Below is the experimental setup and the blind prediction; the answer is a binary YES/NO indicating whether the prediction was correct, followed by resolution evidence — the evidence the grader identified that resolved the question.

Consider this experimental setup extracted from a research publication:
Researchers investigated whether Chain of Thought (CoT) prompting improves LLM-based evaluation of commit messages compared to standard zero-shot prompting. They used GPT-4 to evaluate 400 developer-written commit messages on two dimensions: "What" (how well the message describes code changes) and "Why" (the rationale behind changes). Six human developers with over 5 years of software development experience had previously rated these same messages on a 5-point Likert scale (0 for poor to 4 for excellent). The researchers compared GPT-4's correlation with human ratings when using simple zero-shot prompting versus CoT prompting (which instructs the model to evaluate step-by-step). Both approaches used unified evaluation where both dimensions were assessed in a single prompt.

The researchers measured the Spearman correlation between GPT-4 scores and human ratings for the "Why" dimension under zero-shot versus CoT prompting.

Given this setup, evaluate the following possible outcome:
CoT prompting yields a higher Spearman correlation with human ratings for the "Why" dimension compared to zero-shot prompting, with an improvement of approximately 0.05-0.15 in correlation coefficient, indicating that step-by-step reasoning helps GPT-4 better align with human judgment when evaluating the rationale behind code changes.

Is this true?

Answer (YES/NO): YES